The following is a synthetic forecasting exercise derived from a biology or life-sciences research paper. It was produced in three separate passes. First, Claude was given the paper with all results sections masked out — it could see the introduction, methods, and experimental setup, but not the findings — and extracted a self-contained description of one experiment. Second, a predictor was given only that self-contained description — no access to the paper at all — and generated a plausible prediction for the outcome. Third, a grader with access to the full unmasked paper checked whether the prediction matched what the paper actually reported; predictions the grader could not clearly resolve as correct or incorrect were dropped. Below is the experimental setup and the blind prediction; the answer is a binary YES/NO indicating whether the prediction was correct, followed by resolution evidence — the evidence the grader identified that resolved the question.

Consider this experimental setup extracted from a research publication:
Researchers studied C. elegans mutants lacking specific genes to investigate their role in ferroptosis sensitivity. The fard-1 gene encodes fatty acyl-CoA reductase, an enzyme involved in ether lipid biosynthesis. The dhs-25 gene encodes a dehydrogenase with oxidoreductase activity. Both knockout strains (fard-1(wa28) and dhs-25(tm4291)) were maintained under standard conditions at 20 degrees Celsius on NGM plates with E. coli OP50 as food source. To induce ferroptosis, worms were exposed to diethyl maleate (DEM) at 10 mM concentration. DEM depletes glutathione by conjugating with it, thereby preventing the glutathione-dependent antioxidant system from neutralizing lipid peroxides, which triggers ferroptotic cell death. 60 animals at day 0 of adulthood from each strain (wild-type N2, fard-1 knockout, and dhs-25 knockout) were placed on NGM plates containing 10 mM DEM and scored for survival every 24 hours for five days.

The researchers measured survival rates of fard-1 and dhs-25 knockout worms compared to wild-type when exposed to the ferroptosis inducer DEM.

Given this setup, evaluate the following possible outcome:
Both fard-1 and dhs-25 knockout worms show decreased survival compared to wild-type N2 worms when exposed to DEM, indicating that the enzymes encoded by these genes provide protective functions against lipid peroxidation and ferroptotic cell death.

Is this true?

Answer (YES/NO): YES